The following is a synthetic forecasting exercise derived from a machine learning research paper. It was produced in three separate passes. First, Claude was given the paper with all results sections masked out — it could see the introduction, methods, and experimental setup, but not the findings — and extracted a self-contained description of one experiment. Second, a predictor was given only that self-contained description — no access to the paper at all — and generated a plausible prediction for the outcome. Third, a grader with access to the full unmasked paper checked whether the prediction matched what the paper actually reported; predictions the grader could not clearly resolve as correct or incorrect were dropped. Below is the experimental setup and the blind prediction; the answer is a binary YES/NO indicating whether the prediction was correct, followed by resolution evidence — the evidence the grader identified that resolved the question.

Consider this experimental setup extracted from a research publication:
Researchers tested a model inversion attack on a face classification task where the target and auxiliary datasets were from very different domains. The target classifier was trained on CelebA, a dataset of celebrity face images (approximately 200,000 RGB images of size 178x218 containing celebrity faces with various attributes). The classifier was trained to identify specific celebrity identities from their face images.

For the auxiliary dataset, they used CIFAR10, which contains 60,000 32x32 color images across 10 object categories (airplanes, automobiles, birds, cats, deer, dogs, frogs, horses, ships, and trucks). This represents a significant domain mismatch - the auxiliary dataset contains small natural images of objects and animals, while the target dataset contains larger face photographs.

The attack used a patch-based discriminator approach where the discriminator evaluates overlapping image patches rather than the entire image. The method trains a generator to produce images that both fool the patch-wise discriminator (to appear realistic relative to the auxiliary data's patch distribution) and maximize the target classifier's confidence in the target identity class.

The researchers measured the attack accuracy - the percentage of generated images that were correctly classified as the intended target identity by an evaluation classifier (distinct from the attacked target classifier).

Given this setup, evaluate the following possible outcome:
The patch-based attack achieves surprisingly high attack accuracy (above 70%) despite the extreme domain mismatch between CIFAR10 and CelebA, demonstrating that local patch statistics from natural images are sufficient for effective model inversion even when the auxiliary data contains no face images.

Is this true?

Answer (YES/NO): NO